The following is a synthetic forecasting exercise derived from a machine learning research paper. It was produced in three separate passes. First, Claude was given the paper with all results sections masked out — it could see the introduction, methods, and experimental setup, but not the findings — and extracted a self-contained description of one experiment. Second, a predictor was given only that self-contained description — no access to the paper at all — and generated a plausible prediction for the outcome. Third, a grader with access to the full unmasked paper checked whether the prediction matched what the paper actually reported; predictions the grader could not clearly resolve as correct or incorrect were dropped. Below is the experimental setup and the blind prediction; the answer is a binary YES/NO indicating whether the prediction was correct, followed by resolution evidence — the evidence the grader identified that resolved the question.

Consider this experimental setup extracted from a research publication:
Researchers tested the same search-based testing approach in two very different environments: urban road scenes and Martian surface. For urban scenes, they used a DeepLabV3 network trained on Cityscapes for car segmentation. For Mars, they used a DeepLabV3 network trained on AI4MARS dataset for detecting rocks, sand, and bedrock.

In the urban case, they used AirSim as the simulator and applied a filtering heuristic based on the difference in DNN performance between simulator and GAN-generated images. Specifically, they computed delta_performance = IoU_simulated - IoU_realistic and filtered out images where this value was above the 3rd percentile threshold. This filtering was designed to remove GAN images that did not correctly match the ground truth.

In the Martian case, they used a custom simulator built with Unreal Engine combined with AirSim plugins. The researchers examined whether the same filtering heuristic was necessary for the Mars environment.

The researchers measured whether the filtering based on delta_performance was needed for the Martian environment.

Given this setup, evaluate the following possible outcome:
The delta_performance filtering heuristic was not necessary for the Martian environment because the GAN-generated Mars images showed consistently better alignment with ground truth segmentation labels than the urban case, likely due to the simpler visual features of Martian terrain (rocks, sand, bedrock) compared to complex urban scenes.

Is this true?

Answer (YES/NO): NO